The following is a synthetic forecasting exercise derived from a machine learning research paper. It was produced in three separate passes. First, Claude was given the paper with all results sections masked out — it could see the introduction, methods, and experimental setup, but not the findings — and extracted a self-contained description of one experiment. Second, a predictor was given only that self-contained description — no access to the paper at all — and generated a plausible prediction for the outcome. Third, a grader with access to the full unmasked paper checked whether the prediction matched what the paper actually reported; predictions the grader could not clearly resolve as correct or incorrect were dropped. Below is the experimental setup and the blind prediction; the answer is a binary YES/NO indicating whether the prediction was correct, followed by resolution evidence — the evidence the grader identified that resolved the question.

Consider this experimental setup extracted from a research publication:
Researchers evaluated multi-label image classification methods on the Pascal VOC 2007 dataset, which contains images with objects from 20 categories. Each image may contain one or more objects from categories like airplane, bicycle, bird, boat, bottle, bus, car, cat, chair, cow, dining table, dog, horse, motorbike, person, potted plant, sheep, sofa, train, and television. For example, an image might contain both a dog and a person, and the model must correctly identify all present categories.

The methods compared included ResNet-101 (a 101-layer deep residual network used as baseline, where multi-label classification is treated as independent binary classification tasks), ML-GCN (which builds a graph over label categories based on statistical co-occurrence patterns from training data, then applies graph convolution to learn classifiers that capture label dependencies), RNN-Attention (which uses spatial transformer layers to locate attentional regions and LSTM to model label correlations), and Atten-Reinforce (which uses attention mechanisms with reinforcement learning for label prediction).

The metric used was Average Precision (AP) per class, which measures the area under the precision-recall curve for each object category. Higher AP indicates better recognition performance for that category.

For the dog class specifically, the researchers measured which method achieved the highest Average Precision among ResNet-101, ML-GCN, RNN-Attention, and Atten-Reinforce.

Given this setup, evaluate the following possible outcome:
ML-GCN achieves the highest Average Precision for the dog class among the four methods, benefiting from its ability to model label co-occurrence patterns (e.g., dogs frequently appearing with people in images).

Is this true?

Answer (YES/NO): NO